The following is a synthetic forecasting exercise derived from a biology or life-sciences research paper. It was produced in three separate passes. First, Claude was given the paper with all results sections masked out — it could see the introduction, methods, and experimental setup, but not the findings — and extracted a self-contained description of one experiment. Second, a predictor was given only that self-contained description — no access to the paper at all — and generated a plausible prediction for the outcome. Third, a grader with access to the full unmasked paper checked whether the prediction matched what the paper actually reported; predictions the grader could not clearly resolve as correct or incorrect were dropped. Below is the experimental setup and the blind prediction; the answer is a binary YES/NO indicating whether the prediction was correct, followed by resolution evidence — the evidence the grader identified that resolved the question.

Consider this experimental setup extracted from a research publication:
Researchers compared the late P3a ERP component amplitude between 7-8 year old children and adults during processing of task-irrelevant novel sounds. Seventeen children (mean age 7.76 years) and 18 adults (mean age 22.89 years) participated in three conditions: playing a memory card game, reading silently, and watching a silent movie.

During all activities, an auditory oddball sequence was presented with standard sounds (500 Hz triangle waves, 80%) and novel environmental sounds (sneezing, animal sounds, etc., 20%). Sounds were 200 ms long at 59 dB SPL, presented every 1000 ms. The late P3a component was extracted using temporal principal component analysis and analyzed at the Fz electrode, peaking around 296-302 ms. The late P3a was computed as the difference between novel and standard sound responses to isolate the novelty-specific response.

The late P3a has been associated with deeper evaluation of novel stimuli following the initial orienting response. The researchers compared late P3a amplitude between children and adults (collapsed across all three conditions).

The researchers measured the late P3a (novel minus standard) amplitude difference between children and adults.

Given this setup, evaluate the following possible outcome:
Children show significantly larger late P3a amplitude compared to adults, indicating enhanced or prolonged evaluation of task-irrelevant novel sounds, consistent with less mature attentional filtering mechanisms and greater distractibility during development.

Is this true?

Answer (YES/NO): YES